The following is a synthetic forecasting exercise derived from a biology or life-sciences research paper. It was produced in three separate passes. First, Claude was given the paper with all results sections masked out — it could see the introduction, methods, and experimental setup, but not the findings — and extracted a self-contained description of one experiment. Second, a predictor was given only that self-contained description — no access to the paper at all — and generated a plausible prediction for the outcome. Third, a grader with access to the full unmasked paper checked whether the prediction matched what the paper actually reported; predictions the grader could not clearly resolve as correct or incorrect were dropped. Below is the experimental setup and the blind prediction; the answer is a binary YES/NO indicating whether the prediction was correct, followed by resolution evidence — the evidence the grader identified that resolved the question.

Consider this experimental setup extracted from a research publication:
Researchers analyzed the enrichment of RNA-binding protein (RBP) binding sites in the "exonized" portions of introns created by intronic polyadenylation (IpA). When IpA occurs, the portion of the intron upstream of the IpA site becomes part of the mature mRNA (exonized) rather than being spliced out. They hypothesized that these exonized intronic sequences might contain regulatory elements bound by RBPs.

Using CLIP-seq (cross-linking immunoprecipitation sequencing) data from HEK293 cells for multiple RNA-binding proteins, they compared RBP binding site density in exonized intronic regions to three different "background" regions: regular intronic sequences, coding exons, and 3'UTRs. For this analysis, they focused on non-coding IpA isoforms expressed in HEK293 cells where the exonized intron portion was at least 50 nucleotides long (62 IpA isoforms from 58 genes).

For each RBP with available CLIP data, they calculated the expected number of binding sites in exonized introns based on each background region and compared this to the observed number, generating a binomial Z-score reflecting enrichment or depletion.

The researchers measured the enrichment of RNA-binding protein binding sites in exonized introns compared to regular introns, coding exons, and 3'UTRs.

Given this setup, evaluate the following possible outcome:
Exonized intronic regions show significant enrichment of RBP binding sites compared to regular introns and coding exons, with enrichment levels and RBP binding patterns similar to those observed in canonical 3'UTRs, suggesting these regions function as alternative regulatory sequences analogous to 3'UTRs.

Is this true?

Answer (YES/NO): YES